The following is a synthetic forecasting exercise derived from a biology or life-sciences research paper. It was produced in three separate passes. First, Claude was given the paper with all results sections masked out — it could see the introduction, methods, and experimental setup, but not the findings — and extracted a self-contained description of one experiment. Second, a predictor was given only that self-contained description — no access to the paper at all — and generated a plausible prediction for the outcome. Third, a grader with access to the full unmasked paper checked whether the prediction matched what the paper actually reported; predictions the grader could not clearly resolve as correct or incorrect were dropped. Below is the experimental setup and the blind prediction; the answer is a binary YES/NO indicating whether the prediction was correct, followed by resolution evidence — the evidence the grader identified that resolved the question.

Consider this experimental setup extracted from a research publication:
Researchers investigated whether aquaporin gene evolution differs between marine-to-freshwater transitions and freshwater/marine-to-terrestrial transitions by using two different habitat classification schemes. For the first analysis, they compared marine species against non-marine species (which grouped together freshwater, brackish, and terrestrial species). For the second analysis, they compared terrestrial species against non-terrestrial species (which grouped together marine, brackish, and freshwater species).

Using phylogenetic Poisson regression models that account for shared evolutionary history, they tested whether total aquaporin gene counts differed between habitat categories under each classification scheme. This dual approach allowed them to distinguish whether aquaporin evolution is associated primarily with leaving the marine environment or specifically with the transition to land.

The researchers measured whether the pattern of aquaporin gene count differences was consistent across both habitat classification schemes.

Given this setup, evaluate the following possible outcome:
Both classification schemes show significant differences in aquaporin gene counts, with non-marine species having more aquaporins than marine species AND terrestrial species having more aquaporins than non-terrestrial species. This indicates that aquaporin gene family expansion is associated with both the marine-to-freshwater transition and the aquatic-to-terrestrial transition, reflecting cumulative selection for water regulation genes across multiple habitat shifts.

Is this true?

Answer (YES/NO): NO